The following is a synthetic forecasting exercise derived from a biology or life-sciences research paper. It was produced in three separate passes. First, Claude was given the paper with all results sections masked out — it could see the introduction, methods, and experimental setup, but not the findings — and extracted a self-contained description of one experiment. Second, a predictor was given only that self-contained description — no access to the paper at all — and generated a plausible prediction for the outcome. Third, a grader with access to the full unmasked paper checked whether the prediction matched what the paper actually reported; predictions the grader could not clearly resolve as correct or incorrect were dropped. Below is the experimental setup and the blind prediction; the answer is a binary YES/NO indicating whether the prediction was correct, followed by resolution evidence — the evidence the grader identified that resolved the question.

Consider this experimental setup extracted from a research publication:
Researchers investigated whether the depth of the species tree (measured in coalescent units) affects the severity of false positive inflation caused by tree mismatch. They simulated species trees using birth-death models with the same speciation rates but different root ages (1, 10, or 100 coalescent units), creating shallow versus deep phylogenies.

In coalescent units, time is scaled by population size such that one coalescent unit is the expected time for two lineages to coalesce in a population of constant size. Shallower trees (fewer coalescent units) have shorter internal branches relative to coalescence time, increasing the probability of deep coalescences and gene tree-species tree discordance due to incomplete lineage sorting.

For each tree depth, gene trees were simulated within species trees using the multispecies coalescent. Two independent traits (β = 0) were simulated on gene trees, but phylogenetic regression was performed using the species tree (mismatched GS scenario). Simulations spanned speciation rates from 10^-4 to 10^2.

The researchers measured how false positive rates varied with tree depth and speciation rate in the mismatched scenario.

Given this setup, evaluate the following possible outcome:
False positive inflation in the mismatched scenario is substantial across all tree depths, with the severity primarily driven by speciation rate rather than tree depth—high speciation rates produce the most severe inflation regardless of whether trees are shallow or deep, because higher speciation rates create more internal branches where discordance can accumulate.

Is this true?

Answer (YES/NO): NO